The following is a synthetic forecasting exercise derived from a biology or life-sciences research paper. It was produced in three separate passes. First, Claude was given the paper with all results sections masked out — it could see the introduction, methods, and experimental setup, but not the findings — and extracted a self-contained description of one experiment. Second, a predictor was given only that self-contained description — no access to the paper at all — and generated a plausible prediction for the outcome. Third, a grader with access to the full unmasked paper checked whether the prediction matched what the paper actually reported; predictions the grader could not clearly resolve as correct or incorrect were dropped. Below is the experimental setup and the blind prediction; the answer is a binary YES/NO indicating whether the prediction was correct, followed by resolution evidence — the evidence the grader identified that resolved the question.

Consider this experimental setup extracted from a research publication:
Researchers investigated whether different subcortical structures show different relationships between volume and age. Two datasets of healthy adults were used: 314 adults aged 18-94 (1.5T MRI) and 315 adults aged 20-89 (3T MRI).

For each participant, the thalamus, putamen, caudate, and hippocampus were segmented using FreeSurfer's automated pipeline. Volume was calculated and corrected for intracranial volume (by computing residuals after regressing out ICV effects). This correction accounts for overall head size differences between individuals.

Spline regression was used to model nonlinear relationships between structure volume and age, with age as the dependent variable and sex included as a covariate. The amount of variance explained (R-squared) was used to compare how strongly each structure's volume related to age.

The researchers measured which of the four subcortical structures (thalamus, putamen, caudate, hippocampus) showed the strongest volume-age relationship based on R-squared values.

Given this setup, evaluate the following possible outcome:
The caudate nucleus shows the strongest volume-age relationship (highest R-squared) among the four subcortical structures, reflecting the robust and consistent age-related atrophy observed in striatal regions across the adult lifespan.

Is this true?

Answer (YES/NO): NO